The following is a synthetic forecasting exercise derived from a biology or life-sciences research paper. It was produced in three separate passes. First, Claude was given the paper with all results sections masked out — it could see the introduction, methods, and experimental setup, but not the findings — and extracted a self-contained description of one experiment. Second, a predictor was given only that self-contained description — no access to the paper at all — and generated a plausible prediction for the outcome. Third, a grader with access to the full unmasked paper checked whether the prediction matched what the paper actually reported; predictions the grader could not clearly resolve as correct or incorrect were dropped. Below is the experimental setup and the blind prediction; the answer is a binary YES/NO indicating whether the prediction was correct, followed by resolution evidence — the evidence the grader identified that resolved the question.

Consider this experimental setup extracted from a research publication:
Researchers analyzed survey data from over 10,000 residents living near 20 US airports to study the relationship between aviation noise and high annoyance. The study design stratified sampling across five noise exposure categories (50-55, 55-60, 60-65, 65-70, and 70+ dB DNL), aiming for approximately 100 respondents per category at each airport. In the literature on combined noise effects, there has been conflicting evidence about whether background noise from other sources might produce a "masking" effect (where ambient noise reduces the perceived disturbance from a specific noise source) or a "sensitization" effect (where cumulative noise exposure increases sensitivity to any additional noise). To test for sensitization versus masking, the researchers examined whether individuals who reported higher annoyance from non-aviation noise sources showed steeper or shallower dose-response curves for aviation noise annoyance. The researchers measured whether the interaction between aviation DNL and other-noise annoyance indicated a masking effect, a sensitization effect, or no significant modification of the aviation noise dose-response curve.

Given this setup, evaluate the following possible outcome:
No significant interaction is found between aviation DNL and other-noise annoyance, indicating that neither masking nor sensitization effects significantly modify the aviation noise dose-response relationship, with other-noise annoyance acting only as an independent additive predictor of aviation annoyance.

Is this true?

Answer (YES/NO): YES